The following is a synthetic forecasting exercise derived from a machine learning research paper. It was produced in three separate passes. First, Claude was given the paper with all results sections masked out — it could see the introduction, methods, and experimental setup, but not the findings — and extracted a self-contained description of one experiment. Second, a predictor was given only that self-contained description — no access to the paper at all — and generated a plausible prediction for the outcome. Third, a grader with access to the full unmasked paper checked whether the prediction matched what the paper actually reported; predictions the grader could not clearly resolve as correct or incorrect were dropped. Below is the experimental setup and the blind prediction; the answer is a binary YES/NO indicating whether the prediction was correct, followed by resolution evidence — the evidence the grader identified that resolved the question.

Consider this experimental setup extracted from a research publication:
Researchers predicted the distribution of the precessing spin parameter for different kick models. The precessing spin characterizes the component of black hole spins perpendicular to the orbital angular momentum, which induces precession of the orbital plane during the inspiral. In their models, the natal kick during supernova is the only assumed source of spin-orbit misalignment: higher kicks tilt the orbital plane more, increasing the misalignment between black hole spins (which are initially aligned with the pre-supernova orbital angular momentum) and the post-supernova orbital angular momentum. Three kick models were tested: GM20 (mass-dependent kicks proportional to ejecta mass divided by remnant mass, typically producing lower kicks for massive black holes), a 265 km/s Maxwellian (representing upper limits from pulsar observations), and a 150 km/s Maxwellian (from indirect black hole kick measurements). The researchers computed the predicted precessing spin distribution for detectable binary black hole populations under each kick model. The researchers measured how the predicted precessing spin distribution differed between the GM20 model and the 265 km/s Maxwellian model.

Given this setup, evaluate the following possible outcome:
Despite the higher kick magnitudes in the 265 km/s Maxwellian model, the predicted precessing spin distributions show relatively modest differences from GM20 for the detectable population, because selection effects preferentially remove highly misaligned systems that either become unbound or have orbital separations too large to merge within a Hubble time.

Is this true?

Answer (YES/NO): NO